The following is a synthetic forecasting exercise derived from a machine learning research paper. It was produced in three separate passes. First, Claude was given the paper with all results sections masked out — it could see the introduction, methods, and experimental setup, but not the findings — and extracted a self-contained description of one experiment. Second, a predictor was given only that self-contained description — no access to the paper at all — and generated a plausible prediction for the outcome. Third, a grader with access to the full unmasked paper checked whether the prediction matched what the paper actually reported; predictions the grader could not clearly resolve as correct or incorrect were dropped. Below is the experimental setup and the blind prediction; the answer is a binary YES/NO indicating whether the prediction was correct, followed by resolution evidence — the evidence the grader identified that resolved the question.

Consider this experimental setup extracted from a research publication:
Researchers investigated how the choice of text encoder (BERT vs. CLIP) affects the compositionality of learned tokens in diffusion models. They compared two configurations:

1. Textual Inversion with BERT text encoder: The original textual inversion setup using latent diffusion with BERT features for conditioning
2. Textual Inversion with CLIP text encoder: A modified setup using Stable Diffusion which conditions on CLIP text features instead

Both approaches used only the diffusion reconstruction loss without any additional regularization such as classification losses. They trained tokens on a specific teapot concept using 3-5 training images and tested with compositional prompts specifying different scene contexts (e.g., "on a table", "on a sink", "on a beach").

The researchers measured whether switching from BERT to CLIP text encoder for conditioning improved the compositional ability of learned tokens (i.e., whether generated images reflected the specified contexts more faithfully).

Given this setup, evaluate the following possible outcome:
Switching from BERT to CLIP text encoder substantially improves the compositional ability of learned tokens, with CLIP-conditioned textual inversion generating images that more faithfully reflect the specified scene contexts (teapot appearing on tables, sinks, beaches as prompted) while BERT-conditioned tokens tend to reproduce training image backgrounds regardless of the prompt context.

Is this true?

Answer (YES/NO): NO